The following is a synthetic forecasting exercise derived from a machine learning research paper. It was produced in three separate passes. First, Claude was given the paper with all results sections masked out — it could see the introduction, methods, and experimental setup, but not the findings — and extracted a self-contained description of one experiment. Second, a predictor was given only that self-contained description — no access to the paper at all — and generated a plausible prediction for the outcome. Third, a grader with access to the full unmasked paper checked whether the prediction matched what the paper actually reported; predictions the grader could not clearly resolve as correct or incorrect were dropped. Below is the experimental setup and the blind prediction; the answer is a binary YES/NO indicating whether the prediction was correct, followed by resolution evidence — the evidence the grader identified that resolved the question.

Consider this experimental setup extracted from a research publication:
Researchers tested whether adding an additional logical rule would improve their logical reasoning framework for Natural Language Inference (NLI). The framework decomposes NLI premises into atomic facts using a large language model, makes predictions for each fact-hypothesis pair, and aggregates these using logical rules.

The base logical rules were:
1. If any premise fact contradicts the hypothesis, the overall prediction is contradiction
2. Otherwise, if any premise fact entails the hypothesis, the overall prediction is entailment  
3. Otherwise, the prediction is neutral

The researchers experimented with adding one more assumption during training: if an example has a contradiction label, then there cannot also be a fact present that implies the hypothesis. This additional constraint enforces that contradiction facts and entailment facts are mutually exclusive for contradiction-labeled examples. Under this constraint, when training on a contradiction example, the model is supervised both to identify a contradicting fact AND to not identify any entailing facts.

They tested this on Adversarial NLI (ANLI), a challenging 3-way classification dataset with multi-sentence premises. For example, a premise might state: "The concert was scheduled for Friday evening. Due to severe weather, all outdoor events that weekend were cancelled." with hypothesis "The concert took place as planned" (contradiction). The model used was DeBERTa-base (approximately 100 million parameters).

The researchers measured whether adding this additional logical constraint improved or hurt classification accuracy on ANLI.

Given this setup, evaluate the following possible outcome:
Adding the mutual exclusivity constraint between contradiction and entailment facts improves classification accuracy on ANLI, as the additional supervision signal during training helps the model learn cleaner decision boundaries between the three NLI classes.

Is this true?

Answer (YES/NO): NO